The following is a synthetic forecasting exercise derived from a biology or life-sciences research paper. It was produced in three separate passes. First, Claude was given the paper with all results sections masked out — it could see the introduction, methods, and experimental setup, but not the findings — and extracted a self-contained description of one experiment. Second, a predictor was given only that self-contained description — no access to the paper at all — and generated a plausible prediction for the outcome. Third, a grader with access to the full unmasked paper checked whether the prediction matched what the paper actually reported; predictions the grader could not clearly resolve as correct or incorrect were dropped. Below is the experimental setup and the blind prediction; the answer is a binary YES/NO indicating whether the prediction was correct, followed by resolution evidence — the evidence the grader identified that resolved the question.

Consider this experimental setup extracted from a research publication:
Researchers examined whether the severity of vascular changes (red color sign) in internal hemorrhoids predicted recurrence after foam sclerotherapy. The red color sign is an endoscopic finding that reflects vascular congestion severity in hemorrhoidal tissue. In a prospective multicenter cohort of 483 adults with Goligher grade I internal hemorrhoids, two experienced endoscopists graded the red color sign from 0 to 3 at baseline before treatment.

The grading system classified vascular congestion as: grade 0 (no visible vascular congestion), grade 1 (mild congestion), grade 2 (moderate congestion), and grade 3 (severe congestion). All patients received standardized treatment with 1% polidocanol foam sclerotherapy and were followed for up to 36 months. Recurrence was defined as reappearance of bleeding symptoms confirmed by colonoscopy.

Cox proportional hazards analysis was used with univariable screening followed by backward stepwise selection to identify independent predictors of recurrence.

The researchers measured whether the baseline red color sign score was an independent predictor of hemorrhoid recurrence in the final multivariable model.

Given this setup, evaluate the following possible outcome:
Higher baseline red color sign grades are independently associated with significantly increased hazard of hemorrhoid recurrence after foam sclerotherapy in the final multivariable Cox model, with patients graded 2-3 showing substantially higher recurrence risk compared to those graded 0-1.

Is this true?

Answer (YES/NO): YES